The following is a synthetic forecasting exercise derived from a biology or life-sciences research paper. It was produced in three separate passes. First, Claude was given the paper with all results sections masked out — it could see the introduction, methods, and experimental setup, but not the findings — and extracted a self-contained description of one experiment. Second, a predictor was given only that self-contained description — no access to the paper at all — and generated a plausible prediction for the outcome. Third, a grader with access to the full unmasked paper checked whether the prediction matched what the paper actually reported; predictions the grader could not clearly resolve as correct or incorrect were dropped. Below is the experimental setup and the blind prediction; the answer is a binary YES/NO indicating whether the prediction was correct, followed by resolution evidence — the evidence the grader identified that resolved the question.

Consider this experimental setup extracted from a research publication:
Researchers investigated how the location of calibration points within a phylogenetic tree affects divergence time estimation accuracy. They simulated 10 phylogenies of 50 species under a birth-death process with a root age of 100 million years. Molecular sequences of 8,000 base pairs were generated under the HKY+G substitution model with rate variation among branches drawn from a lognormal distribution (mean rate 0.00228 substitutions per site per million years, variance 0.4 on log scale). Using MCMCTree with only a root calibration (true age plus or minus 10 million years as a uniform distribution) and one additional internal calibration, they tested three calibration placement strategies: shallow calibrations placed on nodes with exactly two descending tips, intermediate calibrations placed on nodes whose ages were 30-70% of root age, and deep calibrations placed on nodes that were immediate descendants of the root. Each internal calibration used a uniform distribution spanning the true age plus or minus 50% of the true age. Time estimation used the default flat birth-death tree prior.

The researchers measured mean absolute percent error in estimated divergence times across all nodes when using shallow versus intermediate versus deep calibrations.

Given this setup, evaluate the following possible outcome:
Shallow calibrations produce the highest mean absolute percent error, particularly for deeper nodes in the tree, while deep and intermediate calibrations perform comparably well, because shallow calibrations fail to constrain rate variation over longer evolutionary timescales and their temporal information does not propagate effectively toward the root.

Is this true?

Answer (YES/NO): NO